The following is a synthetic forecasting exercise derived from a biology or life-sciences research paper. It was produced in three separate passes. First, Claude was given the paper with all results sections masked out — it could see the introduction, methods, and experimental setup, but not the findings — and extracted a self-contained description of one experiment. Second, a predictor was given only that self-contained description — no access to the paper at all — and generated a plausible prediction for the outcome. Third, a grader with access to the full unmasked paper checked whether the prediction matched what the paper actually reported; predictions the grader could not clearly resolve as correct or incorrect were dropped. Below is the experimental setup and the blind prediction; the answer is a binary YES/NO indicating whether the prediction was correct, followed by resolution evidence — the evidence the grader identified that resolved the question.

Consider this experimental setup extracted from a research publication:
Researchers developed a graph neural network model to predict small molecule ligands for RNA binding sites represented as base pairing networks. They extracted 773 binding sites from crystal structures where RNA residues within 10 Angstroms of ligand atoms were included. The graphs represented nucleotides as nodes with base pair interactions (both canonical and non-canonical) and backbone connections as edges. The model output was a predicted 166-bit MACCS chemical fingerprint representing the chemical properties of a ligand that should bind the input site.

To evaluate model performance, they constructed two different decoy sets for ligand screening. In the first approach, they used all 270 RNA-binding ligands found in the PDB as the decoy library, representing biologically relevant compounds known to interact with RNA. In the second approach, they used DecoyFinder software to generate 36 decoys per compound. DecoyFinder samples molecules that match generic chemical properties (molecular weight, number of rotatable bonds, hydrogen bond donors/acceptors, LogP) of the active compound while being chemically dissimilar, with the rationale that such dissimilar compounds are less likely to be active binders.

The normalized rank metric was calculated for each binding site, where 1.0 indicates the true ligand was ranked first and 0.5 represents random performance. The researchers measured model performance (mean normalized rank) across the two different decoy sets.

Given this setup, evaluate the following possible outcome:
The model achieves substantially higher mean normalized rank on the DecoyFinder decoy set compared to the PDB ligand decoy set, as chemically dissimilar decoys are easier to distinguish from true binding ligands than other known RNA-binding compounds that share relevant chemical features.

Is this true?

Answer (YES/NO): NO